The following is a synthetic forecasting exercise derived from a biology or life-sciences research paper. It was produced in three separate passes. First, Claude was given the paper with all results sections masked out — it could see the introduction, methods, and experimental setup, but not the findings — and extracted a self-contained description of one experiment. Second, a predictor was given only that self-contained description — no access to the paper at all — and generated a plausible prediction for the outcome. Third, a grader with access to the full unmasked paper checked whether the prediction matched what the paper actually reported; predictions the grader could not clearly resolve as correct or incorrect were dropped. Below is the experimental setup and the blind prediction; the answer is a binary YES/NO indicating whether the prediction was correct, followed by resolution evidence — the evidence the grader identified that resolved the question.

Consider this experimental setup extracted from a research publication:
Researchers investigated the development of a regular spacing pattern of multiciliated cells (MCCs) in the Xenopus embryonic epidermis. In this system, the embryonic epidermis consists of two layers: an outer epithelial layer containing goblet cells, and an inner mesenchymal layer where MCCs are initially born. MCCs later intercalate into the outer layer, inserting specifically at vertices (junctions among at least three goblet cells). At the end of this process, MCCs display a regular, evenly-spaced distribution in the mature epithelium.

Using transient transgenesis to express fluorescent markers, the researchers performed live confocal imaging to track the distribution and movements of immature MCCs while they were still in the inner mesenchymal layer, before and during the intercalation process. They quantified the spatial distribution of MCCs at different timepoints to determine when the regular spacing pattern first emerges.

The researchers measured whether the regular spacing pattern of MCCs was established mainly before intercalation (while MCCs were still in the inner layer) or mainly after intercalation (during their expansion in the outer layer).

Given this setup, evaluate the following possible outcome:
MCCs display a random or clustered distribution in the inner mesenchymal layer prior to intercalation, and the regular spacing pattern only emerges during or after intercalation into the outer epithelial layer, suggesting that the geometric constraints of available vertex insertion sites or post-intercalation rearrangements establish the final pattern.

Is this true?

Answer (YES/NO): NO